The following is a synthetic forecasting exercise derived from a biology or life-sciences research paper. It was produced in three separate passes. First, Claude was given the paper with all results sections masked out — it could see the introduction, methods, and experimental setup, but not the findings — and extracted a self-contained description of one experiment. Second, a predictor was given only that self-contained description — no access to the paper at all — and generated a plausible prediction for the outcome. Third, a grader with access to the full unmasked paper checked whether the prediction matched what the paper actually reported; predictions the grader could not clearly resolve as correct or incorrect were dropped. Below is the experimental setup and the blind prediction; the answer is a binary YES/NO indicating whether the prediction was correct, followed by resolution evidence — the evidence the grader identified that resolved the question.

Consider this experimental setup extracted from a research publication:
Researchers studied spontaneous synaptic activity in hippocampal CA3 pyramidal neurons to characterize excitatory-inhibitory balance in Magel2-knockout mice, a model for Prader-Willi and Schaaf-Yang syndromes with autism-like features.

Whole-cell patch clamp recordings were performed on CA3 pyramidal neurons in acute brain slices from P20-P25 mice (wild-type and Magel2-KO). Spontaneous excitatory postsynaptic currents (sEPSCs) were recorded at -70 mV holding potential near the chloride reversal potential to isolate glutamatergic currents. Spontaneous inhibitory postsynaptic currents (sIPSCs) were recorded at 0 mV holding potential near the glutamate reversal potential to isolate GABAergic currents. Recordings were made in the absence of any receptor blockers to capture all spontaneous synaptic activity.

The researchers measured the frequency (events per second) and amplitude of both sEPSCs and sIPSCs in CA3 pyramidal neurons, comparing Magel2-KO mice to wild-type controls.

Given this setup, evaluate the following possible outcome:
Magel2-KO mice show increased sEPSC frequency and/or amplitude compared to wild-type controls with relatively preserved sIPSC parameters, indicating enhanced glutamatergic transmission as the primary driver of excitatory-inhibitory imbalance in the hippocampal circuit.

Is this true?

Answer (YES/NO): NO